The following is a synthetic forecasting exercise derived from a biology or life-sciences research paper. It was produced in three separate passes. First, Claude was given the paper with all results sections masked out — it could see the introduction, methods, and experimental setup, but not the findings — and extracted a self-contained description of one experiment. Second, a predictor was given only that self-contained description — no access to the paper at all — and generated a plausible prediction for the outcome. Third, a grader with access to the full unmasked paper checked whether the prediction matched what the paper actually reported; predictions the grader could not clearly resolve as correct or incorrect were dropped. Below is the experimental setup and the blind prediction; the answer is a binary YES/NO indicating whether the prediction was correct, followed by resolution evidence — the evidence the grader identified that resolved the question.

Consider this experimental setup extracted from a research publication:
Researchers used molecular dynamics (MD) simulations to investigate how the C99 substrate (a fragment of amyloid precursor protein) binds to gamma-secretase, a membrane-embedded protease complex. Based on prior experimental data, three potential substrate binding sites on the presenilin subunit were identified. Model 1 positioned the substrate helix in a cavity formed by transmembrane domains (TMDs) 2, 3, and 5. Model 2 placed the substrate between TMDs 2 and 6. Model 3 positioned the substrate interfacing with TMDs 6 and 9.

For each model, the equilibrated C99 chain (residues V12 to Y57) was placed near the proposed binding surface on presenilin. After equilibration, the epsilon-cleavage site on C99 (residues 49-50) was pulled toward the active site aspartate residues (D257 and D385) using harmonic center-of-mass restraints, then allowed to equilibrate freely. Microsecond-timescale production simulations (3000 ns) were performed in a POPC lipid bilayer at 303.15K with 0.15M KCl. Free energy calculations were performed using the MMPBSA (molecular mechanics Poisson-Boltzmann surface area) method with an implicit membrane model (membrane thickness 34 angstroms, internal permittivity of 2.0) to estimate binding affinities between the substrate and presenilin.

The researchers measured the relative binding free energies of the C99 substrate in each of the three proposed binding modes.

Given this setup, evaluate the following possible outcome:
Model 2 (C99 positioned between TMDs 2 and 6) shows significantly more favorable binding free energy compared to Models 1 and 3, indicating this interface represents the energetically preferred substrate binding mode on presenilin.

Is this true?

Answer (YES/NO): NO